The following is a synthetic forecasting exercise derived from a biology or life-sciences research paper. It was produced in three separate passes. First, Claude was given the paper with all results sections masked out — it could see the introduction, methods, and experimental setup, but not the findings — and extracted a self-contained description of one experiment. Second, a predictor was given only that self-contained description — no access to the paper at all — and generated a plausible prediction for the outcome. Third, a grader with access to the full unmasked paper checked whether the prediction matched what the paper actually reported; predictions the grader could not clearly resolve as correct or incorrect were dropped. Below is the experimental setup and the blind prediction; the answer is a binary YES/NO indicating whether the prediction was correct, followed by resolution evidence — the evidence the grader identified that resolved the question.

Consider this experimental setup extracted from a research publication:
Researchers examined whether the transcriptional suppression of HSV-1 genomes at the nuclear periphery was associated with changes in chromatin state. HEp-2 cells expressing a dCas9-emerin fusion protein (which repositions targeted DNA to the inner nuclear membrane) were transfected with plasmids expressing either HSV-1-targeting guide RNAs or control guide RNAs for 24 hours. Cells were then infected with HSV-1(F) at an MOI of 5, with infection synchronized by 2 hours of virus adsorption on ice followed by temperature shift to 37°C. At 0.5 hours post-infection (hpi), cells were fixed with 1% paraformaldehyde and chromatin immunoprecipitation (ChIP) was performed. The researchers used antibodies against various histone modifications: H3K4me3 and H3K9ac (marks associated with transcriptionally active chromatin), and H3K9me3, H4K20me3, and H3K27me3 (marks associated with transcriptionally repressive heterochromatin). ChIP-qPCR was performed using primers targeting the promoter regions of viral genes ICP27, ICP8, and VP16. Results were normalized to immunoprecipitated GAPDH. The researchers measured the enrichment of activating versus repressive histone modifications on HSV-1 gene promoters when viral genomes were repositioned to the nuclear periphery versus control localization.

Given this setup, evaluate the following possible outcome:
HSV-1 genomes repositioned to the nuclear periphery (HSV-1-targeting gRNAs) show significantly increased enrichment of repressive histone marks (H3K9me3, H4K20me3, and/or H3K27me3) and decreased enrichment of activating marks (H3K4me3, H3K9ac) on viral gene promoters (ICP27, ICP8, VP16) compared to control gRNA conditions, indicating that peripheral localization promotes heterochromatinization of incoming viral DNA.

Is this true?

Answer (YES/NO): YES